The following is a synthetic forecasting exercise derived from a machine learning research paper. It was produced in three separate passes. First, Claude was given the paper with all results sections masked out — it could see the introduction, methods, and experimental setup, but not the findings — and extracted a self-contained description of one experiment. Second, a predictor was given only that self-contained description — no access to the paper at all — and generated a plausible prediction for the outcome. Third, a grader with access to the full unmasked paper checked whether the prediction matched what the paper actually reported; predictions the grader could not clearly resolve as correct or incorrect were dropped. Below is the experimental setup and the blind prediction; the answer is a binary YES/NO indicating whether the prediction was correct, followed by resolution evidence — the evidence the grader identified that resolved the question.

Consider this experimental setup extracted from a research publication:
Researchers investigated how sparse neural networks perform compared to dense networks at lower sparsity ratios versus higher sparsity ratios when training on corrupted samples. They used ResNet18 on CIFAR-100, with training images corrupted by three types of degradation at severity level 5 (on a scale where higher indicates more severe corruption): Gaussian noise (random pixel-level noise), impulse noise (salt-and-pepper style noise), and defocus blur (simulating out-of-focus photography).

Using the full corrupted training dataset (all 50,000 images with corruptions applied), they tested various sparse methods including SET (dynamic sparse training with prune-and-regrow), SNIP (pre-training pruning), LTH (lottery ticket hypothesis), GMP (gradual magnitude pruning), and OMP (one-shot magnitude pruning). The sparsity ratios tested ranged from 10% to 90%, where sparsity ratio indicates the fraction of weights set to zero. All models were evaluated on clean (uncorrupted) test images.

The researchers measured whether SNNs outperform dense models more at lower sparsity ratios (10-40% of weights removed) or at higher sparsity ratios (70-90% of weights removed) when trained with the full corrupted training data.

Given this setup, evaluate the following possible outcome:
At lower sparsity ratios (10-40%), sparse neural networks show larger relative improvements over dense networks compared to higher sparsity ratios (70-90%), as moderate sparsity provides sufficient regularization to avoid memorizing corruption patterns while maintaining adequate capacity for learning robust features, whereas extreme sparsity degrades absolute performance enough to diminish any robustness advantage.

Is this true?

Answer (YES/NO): YES